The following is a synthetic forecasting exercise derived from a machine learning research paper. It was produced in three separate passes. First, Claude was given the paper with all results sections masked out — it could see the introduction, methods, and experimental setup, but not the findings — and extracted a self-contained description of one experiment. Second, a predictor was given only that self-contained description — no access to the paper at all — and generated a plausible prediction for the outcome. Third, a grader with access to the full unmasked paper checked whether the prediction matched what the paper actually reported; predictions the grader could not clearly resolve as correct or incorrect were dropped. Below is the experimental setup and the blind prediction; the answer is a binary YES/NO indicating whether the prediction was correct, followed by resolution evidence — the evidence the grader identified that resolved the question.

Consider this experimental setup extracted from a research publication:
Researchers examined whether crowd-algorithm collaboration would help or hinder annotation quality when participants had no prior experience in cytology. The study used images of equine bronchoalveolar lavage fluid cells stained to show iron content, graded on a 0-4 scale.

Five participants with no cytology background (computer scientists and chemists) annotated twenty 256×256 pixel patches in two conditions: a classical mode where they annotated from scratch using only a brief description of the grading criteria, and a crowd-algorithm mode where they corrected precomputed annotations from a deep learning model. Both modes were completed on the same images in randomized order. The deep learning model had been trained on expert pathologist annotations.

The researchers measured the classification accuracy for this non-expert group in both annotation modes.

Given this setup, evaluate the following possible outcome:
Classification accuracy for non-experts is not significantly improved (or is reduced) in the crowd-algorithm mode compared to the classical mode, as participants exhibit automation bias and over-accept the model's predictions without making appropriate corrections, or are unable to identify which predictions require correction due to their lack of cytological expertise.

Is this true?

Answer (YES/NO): NO